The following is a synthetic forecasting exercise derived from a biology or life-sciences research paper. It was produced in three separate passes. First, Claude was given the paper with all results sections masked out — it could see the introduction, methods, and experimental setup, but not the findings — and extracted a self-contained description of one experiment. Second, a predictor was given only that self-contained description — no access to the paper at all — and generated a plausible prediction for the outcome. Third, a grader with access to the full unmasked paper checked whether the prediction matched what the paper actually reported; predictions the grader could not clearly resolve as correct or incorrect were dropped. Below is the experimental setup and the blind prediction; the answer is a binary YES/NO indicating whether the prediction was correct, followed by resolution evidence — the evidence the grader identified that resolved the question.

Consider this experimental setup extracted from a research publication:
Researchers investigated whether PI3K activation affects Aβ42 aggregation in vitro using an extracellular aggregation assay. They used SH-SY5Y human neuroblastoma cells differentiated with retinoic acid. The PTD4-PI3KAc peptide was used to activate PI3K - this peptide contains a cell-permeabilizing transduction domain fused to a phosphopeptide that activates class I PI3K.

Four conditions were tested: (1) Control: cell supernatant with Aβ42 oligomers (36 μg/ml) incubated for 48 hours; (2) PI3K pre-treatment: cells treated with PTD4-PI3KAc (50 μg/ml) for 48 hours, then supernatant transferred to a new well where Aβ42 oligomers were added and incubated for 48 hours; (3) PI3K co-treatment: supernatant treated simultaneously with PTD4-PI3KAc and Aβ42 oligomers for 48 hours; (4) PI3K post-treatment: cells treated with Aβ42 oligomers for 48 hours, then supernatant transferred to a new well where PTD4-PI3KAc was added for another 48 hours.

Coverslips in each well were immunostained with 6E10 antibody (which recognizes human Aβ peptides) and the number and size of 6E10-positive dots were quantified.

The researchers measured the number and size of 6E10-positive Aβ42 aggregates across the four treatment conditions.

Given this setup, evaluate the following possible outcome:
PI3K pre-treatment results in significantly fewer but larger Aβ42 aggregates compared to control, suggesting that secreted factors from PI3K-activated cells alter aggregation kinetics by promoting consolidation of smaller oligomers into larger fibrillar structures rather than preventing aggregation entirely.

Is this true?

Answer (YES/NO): NO